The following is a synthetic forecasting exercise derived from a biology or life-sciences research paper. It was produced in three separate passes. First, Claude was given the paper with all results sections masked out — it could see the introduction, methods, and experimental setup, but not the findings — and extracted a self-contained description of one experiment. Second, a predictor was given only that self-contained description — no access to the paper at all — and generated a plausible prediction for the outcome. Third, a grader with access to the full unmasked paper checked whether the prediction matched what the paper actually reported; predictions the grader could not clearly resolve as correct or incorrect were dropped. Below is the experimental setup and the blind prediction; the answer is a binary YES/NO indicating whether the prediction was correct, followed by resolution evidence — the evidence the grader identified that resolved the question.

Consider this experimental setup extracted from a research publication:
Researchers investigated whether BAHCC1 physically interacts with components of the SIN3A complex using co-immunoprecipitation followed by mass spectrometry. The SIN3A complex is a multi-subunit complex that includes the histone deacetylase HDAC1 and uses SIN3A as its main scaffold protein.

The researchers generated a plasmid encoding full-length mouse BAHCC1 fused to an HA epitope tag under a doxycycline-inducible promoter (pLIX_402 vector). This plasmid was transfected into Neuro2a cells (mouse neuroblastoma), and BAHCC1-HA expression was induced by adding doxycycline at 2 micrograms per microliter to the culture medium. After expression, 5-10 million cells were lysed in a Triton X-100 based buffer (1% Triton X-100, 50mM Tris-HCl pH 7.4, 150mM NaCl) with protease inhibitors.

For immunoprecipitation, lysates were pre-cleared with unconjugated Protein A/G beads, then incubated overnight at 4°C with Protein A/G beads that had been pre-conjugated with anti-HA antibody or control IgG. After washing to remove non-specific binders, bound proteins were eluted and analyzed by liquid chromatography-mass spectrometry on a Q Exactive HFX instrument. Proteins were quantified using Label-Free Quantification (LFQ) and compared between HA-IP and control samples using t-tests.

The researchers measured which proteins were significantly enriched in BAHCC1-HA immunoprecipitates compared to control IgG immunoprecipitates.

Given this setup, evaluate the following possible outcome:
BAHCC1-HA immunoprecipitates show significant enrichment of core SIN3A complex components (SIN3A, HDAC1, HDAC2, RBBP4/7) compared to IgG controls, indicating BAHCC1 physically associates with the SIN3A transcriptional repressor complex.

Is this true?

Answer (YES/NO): NO